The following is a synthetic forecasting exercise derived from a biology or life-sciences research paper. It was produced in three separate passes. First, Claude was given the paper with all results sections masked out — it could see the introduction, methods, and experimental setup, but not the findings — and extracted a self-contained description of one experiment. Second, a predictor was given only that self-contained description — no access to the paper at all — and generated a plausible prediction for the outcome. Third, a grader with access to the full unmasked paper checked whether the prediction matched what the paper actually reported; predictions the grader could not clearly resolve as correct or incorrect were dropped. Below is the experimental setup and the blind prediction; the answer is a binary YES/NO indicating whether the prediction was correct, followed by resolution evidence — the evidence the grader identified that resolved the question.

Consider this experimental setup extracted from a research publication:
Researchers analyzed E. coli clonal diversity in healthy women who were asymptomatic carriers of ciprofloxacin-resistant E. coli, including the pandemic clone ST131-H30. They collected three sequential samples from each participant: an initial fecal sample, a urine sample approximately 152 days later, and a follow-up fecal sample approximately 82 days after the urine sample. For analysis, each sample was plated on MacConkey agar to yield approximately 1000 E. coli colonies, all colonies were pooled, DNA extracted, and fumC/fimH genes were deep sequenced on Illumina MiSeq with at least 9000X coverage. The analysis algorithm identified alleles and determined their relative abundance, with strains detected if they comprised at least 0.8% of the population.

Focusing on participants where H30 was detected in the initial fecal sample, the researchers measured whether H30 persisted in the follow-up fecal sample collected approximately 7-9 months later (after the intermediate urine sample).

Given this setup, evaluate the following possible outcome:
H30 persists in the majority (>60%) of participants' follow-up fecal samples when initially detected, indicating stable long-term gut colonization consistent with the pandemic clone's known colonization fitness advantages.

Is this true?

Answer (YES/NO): YES